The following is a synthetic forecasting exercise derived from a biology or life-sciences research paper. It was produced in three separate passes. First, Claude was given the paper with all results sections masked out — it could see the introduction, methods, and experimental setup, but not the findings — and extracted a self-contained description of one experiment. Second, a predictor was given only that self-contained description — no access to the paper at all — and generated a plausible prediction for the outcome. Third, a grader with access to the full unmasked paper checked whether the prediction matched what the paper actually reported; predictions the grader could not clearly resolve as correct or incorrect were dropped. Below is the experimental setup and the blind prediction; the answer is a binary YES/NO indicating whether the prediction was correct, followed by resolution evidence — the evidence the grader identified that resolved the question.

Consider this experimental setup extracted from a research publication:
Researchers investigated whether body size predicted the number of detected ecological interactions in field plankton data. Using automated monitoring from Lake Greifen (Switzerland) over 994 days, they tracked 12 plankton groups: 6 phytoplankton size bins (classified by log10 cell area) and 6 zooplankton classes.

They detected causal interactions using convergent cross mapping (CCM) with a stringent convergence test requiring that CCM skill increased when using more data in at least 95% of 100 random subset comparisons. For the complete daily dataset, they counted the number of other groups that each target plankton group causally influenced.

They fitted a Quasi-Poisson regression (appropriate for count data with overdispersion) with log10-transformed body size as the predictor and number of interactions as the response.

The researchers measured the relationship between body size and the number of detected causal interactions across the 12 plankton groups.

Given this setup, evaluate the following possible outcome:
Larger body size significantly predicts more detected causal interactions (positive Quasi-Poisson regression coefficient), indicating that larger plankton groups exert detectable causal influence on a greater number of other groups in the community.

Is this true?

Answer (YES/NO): NO